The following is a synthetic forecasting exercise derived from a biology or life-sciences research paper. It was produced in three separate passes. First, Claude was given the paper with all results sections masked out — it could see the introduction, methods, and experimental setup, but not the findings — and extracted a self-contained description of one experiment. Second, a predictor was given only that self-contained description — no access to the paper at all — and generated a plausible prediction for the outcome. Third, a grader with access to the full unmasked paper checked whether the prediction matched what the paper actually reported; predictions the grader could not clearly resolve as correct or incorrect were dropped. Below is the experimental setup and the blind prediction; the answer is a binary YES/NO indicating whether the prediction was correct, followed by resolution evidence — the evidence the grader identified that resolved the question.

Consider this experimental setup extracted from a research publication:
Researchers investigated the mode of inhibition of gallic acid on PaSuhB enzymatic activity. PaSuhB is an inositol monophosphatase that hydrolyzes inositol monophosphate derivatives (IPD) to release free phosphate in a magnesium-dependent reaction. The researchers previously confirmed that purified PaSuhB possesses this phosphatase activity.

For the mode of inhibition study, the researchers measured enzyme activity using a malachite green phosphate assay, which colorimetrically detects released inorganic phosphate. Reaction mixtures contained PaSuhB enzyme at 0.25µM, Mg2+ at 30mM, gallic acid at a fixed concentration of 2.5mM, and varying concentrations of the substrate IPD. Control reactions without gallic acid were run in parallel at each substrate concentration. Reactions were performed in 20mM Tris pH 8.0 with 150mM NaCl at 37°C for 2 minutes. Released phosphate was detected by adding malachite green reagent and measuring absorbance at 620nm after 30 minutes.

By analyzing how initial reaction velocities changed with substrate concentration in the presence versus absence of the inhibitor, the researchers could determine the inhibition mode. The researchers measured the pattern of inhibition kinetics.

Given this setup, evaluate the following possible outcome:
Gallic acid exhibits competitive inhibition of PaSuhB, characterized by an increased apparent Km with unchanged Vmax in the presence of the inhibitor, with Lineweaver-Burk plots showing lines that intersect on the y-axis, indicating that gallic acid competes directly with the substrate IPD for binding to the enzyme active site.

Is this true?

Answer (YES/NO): NO